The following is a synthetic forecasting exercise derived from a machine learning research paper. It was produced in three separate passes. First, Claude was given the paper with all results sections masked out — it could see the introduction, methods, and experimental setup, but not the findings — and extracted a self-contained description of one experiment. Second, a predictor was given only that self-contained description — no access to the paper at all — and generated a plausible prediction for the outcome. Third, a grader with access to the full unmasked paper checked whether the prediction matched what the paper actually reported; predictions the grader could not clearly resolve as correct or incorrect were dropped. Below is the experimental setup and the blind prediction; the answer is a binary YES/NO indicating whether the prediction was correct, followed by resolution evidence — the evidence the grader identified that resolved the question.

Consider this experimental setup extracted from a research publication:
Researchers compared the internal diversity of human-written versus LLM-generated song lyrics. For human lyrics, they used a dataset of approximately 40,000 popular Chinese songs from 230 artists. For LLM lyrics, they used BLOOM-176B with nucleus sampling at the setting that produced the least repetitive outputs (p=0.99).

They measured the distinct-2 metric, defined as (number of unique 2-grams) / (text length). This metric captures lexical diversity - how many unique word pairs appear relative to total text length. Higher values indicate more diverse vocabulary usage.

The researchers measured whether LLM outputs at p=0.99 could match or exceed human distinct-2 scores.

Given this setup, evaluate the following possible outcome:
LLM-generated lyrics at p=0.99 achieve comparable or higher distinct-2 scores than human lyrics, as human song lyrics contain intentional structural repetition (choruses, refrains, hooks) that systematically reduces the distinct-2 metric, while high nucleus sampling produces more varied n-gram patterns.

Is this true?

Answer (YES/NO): NO